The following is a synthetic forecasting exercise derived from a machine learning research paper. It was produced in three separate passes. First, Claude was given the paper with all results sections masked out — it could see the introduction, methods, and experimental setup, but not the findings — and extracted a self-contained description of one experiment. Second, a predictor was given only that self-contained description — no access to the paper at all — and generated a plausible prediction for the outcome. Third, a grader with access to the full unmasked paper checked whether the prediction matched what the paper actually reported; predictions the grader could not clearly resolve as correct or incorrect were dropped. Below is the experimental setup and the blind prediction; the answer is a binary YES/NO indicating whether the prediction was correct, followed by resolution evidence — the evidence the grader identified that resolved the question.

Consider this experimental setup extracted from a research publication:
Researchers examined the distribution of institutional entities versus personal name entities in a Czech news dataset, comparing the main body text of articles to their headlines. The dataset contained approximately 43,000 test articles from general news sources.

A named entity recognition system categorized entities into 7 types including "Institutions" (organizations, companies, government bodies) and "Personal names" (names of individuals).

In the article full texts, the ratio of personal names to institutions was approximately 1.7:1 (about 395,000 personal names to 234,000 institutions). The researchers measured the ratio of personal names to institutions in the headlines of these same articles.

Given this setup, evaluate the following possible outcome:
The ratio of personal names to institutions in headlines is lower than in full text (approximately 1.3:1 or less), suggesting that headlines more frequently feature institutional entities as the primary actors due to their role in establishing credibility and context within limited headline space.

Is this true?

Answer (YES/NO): NO